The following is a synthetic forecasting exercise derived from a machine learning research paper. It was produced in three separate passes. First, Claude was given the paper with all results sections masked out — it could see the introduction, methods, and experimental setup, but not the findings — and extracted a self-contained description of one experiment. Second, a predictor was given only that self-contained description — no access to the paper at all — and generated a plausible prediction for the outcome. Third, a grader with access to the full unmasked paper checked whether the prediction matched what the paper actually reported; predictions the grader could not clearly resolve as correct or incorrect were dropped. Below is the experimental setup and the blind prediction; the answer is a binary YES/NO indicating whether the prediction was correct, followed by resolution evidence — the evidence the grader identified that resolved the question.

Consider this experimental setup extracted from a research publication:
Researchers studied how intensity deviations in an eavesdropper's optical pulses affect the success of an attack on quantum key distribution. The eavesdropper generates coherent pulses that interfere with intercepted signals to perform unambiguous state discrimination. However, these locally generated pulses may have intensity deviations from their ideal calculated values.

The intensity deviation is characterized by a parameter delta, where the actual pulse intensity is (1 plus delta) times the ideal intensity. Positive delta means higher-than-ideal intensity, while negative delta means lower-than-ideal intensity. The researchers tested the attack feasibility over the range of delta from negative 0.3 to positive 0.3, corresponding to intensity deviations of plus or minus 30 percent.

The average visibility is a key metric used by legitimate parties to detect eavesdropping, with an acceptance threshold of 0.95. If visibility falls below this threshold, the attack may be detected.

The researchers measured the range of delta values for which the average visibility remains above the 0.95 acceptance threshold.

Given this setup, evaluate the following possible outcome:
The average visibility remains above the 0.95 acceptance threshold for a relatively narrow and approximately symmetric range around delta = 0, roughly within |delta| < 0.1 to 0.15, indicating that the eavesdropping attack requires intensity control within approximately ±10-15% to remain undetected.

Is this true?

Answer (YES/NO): NO